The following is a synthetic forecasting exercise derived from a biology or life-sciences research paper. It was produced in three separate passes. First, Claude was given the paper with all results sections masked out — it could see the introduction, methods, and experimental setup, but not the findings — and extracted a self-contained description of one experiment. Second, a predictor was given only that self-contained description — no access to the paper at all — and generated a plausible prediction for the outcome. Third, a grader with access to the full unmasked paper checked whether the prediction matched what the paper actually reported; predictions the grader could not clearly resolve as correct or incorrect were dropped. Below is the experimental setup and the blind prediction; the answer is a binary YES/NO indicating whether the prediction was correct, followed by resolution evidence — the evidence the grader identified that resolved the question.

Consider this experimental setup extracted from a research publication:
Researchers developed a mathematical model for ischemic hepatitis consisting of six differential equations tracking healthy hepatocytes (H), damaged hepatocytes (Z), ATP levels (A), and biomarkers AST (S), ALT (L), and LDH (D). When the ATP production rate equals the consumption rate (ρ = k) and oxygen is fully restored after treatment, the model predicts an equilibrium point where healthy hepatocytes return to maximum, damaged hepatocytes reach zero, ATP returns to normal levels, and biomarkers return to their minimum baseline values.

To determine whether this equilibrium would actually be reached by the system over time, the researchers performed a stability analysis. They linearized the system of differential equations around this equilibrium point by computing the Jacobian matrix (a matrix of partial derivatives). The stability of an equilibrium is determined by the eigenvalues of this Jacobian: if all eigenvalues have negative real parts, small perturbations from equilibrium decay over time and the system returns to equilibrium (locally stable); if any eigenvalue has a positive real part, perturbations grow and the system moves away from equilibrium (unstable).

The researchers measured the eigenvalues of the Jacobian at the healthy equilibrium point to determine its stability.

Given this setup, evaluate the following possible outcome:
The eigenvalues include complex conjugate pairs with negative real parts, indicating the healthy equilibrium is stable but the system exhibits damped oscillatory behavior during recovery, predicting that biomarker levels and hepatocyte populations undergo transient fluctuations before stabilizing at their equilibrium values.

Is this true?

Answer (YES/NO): NO